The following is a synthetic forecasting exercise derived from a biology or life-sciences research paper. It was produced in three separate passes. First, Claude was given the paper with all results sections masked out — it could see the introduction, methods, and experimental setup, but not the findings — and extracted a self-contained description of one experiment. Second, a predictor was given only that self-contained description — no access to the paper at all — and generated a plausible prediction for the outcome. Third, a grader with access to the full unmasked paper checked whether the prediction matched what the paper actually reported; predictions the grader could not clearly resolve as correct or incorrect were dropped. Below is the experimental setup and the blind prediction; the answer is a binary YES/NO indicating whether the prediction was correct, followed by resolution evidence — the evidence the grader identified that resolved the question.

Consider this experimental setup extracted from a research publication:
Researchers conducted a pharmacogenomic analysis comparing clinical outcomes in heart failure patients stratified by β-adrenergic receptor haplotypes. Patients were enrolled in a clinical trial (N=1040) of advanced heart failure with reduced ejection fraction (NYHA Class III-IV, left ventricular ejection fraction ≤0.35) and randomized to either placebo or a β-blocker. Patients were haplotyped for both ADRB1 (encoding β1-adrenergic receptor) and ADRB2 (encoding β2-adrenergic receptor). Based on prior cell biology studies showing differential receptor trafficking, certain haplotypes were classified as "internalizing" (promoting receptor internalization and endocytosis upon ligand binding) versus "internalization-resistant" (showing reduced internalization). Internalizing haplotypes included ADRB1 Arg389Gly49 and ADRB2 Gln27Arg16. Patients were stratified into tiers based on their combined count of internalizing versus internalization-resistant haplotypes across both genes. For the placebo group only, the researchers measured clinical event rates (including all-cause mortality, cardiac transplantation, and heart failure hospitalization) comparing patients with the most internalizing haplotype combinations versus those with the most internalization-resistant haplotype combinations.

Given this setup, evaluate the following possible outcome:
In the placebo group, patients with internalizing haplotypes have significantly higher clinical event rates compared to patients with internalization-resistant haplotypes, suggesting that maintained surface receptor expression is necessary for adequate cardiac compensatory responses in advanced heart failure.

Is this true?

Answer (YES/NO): NO